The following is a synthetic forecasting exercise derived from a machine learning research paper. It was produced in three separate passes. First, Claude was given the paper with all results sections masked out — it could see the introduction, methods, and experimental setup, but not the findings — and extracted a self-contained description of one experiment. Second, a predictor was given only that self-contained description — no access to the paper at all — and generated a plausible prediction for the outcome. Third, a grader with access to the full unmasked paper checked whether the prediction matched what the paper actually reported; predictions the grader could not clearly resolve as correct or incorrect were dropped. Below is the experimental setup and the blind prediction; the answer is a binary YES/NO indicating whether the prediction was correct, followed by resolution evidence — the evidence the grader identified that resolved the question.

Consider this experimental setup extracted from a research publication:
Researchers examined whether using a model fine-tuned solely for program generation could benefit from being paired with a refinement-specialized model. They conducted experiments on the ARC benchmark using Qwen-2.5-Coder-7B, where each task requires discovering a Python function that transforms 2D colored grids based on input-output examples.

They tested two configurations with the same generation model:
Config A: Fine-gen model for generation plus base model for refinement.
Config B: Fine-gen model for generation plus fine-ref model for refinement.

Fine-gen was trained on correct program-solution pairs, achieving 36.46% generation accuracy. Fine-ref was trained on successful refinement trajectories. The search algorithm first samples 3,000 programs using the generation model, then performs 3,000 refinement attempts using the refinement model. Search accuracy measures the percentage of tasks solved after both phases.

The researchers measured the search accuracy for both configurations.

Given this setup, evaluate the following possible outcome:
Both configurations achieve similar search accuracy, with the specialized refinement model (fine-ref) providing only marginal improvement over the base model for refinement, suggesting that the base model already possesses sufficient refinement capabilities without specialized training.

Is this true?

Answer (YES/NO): NO